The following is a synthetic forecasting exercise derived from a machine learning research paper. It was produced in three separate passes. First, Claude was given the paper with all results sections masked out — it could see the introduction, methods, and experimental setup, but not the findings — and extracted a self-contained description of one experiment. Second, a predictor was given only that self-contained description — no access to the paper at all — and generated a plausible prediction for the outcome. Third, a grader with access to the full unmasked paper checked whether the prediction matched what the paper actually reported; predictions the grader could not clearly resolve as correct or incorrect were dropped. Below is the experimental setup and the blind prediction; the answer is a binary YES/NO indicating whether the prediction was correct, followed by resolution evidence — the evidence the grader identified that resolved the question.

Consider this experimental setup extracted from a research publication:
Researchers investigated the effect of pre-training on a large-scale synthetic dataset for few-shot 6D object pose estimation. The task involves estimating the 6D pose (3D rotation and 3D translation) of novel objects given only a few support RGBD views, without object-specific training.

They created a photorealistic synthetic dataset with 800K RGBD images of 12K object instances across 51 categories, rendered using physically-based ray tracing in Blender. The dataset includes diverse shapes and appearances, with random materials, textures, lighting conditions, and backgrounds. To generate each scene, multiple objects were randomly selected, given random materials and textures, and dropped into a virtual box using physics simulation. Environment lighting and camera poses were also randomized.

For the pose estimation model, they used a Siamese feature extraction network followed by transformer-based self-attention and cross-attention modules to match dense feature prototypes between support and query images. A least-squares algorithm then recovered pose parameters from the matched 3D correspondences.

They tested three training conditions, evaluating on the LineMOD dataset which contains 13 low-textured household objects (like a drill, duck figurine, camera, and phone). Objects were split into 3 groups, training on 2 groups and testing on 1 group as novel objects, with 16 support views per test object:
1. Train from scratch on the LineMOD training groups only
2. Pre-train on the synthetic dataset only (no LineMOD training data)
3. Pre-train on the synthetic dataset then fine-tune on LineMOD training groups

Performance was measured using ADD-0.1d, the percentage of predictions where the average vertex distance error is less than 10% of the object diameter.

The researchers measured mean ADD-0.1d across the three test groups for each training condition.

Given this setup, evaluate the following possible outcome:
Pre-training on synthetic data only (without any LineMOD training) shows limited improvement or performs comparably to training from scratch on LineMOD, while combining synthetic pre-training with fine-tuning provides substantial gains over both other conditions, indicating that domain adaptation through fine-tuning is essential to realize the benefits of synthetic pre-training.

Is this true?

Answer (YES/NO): NO